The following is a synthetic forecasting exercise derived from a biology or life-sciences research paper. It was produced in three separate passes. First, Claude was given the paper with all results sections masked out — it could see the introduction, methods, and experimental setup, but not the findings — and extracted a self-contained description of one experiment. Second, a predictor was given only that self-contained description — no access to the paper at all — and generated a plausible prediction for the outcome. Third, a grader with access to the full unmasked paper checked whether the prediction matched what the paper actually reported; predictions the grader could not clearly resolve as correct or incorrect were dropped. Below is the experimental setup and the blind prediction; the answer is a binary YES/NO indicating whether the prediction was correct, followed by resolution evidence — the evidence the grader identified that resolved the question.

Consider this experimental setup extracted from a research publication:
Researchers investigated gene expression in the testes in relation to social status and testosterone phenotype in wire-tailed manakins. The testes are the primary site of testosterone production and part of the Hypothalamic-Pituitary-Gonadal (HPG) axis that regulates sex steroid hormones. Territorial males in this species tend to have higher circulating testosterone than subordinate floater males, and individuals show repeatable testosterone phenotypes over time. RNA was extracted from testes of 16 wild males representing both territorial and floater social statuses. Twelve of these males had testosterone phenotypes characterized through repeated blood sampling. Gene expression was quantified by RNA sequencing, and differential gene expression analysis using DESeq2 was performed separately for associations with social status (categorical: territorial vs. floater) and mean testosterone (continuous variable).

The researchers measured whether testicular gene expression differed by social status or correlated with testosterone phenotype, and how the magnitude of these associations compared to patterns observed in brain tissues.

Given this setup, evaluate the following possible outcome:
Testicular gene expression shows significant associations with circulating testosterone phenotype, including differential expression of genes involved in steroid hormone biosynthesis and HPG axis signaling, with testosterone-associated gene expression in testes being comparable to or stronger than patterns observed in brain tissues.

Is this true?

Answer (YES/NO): NO